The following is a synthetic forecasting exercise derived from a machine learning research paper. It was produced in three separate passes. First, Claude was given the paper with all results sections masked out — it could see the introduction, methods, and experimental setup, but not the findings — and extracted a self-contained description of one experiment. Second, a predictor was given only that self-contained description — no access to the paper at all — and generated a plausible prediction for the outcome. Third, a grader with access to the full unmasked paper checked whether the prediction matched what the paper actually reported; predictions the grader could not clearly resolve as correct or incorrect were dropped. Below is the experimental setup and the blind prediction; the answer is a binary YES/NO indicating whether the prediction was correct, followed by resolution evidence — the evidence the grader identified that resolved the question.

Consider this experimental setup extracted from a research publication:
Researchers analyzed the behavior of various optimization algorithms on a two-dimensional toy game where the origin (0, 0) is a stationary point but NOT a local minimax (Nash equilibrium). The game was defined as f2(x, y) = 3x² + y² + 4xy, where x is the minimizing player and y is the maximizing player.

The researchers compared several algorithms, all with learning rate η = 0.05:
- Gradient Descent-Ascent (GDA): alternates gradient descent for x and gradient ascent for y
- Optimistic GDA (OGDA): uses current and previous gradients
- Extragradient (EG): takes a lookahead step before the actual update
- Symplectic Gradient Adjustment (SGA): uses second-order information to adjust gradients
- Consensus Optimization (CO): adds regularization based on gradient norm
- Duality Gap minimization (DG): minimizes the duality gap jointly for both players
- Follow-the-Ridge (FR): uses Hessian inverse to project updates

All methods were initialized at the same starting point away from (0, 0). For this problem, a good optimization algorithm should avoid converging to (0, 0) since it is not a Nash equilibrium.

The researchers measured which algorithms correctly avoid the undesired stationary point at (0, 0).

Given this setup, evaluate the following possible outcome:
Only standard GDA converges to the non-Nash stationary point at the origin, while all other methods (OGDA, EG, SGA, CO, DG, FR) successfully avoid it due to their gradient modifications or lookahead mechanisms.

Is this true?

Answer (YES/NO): NO